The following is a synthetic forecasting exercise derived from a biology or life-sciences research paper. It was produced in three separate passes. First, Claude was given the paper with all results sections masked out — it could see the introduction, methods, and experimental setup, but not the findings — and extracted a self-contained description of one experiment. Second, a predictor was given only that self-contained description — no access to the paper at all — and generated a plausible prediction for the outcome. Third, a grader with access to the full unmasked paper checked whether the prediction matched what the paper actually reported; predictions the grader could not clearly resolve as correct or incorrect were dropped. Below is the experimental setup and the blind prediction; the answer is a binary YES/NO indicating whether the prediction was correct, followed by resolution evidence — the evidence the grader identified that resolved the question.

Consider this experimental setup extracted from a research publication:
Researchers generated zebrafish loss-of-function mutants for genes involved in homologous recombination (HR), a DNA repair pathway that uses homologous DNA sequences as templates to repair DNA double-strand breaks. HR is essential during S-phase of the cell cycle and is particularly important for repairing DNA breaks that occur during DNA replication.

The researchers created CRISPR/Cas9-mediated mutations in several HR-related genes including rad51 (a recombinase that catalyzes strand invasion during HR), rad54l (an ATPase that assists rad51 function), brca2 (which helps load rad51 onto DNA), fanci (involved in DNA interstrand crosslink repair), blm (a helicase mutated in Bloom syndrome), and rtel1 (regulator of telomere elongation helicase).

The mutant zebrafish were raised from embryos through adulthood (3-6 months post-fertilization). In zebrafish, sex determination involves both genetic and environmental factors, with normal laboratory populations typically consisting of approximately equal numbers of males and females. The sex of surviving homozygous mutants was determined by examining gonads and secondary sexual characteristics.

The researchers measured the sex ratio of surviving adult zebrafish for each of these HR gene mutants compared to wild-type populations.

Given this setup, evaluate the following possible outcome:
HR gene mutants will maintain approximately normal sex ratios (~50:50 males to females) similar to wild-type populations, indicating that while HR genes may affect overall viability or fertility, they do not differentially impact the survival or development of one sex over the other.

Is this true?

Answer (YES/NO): NO